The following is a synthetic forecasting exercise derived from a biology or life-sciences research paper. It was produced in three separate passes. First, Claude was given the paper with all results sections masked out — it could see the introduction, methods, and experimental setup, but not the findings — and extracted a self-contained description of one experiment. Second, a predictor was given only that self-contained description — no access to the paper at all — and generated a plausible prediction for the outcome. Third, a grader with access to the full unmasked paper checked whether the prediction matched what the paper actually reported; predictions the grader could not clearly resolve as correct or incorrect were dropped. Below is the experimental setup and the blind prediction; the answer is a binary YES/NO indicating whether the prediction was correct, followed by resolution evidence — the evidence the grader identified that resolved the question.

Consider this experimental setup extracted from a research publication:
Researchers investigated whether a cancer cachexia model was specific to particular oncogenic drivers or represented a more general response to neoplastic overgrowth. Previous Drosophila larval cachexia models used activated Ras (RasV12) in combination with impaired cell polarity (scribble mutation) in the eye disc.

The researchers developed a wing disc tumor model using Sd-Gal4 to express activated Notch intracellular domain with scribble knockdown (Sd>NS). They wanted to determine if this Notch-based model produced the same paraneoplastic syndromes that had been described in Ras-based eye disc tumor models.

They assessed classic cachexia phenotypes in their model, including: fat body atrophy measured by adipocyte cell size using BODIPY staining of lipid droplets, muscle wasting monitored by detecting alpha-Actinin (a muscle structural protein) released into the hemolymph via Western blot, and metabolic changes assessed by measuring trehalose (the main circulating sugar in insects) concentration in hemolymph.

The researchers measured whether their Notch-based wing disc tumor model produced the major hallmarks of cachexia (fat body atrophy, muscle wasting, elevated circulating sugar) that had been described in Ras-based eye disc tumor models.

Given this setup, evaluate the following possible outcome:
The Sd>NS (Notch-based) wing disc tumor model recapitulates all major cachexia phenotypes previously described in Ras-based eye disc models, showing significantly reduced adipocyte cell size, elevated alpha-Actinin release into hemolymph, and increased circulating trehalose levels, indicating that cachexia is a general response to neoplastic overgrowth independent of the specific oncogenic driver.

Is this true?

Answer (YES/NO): YES